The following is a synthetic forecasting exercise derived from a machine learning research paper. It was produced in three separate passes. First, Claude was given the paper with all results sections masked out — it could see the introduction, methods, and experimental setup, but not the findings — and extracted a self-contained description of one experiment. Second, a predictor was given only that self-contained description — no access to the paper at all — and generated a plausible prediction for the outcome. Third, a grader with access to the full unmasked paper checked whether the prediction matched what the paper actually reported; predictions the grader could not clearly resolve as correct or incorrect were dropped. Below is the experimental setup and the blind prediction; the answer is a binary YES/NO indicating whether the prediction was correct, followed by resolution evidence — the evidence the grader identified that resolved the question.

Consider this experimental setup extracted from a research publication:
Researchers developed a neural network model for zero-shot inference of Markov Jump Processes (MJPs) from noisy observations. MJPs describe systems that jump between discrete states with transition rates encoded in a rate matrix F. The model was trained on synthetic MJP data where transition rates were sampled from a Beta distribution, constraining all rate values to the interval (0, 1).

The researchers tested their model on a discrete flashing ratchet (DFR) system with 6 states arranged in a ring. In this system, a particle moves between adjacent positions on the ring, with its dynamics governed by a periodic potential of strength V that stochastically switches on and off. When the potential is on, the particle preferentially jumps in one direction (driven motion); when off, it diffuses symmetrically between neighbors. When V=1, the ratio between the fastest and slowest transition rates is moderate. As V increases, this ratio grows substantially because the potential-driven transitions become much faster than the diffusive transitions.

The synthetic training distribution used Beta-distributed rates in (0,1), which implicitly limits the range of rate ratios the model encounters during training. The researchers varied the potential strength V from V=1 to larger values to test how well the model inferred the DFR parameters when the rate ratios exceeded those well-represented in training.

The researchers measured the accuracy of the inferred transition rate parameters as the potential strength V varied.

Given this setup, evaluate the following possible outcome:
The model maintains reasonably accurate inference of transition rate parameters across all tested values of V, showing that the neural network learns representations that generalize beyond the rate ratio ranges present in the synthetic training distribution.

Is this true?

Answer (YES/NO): NO